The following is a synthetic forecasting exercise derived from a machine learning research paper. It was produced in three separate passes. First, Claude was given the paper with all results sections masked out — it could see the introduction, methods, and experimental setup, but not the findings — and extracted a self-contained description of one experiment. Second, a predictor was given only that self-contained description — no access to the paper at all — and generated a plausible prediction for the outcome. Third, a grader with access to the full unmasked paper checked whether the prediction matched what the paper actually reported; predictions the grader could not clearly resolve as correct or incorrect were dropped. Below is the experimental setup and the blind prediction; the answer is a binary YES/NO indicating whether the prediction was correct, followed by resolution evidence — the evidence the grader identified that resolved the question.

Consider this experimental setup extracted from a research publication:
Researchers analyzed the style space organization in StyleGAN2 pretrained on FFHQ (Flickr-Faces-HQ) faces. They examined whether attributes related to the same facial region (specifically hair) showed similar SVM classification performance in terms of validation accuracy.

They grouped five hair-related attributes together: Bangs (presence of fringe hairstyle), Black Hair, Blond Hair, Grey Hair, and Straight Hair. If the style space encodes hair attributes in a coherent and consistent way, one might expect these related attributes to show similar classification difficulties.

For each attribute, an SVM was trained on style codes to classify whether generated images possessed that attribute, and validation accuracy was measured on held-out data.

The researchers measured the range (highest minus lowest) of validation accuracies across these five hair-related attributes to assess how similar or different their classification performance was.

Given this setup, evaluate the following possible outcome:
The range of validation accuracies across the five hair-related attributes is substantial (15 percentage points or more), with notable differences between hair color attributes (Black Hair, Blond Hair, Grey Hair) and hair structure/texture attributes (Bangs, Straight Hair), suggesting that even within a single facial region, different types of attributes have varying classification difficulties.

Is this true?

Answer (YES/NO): NO